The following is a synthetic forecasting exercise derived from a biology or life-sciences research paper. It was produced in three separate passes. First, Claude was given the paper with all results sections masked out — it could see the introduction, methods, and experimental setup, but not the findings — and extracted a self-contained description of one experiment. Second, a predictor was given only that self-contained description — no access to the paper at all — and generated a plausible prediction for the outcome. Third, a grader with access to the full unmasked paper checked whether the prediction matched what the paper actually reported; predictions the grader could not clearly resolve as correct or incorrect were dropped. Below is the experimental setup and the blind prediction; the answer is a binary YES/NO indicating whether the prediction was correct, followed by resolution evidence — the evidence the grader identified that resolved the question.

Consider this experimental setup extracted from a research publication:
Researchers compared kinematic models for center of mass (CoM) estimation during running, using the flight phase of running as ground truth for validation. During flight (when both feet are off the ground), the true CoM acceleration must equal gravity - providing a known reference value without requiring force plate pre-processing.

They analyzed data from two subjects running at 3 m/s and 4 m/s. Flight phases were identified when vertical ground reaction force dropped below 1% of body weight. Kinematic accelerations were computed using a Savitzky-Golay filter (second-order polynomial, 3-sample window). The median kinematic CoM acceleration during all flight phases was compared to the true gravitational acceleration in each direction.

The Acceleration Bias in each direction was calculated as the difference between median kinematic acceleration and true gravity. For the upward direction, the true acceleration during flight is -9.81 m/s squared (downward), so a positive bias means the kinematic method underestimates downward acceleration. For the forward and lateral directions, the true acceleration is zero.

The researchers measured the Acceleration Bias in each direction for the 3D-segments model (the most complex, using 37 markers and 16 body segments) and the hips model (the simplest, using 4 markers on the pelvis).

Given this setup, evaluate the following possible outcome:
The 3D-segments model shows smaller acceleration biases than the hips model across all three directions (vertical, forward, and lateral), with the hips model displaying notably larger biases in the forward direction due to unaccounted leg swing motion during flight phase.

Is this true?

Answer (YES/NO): NO